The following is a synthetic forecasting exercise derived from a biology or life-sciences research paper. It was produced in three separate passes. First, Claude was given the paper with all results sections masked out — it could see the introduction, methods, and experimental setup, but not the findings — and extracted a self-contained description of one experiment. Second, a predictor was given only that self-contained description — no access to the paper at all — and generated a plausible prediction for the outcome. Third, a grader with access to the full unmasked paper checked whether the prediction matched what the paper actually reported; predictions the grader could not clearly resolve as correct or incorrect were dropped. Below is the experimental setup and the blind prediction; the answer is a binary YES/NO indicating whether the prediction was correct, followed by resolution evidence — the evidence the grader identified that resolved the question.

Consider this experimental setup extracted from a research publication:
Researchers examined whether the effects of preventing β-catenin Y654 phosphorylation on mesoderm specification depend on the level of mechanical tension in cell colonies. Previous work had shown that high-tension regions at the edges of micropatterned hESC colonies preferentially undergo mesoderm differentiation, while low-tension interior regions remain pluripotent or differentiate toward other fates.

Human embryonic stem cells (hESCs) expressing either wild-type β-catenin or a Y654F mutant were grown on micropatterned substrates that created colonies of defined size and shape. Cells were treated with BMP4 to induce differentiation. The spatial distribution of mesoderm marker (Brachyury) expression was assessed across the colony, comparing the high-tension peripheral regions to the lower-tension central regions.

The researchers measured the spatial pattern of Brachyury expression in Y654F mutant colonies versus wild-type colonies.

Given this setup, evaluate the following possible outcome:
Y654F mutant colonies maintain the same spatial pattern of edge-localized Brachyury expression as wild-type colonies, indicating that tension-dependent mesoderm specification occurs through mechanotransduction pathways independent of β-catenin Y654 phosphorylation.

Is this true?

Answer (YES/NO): NO